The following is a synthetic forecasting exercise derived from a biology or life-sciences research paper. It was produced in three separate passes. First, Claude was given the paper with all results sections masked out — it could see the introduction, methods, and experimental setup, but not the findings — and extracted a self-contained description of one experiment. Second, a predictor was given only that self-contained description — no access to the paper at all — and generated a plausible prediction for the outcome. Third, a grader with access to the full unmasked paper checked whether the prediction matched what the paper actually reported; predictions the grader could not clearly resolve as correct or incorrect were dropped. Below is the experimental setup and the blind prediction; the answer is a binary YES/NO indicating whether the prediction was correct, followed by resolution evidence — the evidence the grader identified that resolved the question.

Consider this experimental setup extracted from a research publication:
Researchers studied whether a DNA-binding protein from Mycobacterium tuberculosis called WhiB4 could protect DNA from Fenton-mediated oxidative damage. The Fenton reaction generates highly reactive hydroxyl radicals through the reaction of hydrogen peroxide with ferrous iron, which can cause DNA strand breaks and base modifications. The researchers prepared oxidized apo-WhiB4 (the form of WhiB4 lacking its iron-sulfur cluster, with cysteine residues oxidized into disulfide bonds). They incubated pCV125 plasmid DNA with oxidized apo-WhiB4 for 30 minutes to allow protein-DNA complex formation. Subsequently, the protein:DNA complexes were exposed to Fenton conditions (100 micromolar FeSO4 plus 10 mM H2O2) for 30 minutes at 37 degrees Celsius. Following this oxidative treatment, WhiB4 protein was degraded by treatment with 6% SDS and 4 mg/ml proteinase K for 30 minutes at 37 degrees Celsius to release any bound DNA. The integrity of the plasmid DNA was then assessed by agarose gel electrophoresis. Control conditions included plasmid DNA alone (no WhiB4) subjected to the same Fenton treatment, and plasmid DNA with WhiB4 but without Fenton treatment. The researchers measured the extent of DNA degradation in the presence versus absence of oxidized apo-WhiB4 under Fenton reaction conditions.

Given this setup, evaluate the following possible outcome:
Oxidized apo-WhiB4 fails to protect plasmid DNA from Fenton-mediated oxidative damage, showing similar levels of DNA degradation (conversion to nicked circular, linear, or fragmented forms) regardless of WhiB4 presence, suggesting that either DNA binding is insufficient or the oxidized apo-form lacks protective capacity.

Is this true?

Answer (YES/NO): NO